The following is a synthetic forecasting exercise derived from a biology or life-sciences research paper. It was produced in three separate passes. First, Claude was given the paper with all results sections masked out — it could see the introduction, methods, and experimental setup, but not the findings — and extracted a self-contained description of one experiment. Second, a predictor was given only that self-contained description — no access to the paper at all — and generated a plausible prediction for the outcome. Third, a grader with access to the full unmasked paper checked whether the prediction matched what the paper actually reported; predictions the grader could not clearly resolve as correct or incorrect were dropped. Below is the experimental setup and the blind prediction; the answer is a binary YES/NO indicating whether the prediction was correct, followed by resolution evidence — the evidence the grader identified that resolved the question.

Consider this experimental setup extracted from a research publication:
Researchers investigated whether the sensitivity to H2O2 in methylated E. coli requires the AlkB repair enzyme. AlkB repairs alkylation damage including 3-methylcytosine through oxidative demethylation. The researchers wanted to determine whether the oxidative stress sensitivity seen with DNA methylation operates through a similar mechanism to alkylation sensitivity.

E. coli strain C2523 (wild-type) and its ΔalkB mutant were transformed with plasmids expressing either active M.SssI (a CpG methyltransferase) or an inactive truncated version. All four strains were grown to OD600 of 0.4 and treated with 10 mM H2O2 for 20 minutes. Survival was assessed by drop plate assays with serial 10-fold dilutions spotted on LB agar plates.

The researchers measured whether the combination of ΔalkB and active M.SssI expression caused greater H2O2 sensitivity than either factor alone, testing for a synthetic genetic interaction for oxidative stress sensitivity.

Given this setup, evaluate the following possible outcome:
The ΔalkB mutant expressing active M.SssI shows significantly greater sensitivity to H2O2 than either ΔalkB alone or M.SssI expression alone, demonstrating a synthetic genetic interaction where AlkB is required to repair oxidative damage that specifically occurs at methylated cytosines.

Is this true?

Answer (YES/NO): NO